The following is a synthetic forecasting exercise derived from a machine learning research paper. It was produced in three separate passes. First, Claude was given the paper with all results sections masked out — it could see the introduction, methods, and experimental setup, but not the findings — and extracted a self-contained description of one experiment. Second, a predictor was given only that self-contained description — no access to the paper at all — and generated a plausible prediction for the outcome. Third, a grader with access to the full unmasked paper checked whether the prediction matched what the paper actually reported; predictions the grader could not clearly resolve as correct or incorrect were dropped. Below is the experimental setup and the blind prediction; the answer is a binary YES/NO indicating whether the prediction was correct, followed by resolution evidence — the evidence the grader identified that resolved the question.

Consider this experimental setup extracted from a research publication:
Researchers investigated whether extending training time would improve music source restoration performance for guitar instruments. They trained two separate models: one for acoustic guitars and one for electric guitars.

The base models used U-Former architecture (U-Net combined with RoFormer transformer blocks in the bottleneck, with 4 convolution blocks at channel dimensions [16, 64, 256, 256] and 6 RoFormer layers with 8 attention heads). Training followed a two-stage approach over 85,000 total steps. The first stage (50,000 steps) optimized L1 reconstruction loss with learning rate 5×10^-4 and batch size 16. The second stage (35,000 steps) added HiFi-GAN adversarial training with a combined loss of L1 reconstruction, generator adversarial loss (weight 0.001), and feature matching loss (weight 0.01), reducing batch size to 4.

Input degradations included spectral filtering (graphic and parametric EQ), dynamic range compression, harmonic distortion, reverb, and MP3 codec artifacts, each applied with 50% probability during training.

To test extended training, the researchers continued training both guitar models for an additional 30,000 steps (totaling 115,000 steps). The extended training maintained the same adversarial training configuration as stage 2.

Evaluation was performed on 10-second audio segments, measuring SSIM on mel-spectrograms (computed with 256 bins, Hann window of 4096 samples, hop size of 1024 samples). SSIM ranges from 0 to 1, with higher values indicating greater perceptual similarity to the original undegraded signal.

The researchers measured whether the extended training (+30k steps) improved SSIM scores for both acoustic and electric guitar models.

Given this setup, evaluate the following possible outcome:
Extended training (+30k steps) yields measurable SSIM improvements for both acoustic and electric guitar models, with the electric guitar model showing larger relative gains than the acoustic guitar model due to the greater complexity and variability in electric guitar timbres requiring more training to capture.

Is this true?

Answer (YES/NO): YES